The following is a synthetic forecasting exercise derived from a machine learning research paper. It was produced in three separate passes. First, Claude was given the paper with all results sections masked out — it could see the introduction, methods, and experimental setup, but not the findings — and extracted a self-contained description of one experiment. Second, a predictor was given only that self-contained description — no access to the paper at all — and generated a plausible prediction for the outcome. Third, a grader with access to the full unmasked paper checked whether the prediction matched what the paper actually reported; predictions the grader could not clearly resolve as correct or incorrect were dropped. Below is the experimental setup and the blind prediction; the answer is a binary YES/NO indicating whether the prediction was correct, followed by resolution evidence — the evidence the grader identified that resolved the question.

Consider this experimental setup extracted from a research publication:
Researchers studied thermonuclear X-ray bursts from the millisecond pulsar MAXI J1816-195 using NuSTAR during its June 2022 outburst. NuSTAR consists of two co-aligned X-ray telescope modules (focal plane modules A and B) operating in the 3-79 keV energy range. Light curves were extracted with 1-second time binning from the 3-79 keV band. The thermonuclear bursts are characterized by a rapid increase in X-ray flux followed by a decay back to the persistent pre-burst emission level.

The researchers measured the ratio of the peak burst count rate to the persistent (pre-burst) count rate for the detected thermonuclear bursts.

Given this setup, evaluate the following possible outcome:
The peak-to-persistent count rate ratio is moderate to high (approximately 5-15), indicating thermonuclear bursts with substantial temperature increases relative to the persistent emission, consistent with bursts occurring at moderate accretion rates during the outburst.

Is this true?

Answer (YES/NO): NO